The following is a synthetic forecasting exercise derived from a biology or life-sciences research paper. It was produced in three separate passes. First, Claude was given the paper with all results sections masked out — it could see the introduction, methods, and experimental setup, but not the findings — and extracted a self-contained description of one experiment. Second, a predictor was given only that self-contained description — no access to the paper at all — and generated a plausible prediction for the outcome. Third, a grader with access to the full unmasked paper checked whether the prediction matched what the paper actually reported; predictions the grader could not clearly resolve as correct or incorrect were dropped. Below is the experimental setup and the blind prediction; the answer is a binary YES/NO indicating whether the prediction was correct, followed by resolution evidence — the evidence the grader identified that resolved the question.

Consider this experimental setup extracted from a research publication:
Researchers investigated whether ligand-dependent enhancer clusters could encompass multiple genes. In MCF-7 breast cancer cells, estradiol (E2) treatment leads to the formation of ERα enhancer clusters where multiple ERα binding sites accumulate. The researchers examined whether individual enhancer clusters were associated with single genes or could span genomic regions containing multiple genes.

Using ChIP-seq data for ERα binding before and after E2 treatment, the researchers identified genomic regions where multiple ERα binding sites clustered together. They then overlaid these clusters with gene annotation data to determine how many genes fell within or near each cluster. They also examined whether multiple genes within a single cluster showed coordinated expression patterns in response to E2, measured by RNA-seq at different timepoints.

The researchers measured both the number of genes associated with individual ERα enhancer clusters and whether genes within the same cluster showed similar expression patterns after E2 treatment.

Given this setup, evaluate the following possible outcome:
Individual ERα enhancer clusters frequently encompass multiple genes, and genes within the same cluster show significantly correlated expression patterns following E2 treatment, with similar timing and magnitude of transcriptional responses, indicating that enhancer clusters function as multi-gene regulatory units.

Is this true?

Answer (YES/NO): YES